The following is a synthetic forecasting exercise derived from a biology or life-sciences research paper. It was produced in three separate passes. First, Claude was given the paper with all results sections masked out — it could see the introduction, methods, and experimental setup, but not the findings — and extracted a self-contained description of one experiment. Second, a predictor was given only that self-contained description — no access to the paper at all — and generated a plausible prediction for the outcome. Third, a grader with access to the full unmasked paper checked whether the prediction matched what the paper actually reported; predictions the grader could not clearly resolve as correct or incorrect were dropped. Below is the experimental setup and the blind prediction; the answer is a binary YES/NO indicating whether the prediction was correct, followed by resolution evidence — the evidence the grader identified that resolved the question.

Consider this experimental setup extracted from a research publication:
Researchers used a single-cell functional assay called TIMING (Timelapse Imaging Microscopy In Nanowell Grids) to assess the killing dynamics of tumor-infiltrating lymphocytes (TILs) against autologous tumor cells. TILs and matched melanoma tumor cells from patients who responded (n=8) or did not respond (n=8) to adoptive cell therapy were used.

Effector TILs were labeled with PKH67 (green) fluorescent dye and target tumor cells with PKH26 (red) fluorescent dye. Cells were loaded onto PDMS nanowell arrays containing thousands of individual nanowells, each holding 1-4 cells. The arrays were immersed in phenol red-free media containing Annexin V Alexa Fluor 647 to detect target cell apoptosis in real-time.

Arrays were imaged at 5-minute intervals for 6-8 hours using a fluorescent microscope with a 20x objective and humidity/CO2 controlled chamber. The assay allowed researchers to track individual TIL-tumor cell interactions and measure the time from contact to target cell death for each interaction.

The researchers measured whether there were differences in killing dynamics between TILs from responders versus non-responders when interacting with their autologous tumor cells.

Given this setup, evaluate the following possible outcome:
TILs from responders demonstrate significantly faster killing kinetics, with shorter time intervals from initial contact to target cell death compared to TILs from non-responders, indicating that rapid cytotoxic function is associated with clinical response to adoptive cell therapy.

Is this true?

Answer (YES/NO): NO